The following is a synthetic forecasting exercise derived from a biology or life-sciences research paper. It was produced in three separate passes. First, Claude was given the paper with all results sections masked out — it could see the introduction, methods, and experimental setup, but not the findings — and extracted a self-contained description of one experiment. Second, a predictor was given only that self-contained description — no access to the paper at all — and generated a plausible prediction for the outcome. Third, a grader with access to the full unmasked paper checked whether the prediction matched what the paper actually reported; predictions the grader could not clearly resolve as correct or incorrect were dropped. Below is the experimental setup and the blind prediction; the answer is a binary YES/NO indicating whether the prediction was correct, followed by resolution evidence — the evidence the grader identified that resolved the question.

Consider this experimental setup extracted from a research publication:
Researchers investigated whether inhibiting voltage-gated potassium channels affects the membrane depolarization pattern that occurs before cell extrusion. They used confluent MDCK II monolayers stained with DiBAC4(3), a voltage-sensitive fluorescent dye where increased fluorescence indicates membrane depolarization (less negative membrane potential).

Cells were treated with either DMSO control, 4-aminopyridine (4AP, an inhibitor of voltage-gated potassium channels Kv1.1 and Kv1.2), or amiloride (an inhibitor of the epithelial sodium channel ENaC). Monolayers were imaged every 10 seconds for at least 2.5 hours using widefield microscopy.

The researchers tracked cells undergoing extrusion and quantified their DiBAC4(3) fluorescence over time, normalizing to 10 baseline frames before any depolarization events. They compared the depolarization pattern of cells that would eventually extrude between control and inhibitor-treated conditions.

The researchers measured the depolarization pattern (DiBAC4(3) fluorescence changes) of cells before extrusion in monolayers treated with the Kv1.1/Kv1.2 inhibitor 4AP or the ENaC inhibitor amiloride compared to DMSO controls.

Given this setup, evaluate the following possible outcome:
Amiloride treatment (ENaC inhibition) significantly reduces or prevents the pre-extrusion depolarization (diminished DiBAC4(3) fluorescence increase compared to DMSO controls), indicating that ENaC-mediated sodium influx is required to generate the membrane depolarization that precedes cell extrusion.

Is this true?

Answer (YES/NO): YES